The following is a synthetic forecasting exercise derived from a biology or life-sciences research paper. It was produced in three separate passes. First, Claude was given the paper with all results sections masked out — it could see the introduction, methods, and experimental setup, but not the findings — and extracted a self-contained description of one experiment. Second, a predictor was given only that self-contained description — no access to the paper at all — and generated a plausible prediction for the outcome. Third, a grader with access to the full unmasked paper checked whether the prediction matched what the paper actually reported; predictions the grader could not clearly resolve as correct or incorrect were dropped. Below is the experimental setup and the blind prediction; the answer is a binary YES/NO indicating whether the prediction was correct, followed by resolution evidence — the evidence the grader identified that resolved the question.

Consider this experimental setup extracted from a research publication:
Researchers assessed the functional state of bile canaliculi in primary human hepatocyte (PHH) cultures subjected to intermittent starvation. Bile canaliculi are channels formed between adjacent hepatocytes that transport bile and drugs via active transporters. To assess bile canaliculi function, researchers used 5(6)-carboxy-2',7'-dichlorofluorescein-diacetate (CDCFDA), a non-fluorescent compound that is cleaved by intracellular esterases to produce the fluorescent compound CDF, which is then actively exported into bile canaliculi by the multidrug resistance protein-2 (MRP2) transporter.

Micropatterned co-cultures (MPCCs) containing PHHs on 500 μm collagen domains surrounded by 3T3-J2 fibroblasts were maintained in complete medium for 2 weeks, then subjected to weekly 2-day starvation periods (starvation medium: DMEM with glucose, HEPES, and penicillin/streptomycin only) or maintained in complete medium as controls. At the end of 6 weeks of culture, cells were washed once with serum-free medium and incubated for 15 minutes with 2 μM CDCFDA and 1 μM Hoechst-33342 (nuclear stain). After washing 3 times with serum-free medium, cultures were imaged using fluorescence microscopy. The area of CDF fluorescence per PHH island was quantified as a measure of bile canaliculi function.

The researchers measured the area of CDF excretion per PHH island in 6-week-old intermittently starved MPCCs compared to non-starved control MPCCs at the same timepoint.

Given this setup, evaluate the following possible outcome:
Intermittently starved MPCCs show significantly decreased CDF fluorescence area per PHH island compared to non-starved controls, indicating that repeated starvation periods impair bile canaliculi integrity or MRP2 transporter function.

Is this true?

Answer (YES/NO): NO